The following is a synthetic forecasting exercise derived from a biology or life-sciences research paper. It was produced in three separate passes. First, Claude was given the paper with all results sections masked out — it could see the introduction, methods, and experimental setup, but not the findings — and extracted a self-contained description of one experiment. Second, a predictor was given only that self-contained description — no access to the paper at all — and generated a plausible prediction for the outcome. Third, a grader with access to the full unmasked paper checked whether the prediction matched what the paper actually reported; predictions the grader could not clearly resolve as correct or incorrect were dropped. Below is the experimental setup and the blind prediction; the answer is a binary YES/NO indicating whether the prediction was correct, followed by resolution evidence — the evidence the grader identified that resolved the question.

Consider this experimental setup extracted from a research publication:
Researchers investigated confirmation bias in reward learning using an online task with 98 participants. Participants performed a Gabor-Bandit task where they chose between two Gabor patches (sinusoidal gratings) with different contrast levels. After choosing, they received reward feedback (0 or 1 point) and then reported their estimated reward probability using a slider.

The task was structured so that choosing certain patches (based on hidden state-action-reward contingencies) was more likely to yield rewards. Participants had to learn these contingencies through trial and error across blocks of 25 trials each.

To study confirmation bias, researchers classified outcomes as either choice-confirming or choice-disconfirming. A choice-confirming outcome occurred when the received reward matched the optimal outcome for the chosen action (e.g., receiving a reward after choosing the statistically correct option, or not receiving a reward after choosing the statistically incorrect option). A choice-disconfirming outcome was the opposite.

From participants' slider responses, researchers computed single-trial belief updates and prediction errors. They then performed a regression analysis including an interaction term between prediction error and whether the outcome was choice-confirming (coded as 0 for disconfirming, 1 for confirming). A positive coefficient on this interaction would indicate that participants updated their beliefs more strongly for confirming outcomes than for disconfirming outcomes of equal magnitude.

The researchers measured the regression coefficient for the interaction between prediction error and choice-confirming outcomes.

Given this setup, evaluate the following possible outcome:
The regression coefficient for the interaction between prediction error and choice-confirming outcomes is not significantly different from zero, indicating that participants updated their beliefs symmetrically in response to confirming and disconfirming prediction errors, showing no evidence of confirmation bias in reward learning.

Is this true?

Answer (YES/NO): NO